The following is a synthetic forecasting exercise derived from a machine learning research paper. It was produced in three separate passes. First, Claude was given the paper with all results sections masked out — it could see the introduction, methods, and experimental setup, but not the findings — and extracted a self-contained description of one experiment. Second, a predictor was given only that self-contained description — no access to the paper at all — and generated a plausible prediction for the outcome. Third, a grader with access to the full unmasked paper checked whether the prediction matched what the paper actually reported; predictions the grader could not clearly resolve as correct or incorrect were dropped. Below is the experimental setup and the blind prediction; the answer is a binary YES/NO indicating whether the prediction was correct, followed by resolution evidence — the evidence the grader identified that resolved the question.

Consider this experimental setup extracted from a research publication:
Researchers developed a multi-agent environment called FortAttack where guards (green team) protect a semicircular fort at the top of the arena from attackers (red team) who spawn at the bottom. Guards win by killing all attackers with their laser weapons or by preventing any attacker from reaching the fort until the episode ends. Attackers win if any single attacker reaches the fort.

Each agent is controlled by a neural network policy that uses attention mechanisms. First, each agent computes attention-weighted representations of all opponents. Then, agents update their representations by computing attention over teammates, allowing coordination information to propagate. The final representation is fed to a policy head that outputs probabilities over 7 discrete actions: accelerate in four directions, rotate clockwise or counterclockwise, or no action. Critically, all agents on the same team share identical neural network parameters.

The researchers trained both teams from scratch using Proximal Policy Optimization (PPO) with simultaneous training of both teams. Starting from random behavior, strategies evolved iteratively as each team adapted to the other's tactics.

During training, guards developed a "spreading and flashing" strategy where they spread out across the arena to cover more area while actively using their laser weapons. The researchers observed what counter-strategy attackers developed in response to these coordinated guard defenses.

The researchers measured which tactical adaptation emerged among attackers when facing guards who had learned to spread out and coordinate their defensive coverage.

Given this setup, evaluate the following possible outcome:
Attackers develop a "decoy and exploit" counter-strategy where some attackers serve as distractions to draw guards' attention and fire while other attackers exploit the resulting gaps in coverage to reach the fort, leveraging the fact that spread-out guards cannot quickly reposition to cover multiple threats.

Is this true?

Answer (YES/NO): YES